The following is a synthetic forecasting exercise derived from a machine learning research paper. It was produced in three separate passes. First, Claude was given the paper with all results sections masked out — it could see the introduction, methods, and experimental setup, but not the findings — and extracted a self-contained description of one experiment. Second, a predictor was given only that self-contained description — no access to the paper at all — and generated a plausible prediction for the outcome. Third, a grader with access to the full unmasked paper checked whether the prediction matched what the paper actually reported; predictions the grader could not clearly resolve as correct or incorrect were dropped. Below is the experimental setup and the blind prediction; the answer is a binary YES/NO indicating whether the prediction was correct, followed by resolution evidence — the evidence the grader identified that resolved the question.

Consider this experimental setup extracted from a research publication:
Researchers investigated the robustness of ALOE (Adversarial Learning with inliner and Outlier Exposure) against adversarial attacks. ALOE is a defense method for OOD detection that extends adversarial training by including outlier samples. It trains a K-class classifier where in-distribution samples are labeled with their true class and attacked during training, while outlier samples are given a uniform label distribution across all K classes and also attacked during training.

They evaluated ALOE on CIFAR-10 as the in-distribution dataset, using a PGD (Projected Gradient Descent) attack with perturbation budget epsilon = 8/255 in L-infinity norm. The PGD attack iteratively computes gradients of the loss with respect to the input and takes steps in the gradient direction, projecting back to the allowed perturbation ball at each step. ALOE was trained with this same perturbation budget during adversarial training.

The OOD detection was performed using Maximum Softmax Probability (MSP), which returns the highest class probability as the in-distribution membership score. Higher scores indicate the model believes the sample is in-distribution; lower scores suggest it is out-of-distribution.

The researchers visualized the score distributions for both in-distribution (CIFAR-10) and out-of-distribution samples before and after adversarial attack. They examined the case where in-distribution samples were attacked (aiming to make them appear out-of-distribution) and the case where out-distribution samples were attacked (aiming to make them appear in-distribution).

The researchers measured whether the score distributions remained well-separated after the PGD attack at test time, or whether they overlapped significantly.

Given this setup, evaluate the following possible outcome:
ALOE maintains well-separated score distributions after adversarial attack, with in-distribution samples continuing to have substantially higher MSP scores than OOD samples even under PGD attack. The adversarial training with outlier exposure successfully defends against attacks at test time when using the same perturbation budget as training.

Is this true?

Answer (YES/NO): NO